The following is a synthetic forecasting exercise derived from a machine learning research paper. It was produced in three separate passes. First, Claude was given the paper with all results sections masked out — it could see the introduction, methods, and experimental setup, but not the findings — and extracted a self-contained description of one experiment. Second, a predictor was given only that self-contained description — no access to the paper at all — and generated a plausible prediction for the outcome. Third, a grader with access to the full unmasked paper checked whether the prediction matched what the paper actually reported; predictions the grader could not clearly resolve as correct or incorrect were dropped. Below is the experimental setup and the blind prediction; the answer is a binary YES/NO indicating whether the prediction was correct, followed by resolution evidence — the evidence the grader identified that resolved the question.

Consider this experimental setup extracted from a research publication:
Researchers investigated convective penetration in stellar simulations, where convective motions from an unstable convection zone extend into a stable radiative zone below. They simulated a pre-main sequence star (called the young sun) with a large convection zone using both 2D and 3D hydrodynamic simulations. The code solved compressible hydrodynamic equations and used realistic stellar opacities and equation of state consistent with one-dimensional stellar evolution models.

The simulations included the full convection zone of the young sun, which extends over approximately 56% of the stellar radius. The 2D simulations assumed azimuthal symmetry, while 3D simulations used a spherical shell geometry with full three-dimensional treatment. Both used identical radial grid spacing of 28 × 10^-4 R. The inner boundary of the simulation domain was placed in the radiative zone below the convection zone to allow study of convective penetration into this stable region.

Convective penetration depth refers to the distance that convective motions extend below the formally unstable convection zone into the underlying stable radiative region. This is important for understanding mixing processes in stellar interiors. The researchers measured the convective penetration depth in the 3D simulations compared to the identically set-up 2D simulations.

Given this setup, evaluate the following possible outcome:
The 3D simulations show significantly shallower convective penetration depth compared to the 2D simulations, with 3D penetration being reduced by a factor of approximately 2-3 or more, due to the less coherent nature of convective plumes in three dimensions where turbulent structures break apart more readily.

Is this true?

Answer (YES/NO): NO